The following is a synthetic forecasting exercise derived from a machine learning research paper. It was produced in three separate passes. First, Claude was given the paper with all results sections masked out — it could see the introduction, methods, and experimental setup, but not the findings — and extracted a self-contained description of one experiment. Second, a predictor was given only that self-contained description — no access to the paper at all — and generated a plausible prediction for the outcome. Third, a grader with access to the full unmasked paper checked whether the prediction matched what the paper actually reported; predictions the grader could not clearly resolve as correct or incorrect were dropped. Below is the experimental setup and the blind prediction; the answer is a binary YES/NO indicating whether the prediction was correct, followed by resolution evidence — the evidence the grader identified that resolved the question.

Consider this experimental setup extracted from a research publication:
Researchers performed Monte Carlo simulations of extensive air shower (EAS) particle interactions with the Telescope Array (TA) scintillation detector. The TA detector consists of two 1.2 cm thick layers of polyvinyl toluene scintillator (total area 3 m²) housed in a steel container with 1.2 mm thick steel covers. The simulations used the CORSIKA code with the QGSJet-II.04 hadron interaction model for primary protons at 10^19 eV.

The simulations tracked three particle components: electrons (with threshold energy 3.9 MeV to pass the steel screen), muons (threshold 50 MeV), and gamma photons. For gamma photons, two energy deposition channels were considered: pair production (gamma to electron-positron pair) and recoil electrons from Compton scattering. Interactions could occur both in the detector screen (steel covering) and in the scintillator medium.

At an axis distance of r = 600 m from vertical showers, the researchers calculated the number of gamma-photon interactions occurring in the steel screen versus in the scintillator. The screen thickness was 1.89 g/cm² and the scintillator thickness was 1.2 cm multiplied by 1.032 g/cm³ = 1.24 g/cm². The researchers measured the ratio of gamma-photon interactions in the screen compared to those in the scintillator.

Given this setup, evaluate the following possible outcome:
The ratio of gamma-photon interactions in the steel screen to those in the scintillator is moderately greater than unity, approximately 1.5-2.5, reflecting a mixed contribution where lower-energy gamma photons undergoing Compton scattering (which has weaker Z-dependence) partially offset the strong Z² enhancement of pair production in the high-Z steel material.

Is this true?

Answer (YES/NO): YES